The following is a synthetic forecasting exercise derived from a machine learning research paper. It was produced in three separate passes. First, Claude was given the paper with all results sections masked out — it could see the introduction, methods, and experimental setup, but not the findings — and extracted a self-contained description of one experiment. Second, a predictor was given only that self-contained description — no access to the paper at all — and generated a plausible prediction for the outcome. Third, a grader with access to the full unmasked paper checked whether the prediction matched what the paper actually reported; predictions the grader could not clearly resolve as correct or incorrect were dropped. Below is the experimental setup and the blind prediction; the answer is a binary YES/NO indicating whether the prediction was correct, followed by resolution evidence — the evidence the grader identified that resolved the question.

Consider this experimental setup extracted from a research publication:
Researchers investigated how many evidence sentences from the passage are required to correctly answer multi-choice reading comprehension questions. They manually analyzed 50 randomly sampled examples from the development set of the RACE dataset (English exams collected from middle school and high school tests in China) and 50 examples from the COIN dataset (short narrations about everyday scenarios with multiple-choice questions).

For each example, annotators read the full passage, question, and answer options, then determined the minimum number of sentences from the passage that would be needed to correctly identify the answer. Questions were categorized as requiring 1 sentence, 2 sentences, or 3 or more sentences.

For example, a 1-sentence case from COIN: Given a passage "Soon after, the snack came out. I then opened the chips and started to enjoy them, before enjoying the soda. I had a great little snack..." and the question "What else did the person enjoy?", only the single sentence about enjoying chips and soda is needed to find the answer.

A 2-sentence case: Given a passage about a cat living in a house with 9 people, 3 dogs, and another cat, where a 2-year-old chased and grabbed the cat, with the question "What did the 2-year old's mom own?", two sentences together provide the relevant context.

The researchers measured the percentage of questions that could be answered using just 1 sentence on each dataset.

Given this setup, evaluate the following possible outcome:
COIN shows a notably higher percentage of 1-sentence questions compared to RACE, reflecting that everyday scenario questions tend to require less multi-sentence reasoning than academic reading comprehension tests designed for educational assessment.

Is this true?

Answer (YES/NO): YES